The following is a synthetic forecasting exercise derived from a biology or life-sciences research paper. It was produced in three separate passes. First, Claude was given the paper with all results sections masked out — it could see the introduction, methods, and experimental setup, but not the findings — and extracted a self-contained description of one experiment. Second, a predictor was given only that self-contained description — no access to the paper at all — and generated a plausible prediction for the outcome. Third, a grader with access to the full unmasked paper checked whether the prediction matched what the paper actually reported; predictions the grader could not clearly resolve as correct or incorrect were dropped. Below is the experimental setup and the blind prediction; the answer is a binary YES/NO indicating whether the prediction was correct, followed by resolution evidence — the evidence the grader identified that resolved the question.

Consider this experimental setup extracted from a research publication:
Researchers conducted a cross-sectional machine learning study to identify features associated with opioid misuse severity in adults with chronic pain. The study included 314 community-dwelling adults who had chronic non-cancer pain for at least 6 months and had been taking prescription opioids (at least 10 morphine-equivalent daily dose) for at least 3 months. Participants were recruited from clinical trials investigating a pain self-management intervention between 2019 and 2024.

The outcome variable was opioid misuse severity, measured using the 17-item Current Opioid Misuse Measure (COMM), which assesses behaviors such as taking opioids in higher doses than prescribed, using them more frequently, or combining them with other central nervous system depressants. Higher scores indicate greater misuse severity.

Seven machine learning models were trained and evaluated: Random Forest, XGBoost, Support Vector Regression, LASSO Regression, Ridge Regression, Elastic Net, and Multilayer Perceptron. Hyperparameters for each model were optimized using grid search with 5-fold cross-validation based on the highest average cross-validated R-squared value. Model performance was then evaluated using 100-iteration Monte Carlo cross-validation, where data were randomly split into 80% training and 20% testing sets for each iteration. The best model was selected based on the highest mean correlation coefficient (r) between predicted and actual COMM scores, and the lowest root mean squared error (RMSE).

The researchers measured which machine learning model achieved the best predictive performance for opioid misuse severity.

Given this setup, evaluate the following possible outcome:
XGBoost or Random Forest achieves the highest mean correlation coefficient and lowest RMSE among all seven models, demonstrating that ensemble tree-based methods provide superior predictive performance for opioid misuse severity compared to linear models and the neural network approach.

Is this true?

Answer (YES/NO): NO